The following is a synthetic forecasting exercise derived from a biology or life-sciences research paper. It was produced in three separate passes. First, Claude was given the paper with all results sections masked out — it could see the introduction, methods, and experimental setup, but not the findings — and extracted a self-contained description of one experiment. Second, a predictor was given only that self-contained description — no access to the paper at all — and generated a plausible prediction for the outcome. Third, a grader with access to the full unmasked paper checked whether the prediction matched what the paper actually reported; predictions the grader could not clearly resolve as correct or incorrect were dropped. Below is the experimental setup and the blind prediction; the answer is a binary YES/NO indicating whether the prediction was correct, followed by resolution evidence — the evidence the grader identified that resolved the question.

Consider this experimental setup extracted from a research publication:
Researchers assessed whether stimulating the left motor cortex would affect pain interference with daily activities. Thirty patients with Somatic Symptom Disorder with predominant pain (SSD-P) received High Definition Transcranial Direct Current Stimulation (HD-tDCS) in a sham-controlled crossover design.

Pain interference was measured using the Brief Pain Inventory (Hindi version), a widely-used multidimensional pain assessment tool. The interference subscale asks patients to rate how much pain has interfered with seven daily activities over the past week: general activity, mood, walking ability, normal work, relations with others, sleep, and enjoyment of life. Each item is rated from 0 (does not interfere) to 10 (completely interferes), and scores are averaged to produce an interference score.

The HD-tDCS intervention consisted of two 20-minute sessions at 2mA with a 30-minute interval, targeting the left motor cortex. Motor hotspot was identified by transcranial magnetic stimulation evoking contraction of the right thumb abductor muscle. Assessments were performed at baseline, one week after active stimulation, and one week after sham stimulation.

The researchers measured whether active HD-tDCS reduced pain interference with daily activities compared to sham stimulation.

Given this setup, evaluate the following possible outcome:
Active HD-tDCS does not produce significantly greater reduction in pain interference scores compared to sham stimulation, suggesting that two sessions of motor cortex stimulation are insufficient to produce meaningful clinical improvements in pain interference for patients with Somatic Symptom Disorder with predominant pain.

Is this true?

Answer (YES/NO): NO